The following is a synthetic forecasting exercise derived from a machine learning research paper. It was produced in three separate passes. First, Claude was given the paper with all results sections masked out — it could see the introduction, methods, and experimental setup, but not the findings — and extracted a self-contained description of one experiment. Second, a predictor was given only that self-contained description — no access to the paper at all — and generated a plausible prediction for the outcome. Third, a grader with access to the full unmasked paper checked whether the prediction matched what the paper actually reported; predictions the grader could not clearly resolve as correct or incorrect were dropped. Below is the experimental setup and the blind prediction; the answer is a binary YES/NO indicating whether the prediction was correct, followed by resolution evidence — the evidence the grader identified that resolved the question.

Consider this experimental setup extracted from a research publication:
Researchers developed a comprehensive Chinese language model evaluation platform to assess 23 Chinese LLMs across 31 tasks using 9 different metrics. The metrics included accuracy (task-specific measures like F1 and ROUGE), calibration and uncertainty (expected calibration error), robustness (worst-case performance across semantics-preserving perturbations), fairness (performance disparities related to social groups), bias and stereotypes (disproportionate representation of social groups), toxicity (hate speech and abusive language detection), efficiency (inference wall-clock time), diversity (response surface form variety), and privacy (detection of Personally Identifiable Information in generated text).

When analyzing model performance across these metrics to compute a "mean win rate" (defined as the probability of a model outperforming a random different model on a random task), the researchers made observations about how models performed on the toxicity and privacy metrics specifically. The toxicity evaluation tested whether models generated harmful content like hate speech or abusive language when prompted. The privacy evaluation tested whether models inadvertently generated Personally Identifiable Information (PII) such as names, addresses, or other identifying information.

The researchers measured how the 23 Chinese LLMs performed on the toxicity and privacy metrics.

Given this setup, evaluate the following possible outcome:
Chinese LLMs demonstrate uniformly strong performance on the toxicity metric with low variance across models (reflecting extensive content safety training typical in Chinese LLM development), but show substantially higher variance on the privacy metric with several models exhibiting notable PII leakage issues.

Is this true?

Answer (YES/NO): NO